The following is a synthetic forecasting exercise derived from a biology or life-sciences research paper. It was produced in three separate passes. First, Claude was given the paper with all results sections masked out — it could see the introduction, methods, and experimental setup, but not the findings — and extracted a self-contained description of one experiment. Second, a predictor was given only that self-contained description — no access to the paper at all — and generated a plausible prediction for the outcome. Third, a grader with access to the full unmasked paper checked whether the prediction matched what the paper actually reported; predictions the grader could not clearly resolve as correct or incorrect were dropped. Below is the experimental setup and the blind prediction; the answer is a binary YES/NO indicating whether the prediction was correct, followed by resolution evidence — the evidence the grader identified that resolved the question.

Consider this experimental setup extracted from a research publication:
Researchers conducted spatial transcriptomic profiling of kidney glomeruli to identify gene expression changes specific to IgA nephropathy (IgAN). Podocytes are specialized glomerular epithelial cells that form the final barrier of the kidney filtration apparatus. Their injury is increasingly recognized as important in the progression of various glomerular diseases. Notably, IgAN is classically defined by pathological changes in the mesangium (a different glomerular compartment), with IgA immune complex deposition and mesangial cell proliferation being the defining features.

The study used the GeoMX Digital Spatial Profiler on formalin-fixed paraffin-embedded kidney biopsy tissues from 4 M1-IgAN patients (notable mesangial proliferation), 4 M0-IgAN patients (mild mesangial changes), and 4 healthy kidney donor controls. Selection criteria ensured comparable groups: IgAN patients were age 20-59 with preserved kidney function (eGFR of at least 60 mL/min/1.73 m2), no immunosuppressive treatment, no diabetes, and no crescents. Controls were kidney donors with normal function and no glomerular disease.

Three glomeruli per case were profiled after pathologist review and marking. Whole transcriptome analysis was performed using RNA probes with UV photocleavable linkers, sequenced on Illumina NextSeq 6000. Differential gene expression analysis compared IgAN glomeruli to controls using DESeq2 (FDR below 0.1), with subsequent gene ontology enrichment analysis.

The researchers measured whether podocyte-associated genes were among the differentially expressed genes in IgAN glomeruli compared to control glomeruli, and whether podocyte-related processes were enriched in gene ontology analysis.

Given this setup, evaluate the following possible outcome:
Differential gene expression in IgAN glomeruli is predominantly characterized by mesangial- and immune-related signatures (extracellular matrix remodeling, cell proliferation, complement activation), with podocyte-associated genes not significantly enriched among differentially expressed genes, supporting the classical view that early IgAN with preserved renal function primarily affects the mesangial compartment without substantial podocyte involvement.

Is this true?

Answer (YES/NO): NO